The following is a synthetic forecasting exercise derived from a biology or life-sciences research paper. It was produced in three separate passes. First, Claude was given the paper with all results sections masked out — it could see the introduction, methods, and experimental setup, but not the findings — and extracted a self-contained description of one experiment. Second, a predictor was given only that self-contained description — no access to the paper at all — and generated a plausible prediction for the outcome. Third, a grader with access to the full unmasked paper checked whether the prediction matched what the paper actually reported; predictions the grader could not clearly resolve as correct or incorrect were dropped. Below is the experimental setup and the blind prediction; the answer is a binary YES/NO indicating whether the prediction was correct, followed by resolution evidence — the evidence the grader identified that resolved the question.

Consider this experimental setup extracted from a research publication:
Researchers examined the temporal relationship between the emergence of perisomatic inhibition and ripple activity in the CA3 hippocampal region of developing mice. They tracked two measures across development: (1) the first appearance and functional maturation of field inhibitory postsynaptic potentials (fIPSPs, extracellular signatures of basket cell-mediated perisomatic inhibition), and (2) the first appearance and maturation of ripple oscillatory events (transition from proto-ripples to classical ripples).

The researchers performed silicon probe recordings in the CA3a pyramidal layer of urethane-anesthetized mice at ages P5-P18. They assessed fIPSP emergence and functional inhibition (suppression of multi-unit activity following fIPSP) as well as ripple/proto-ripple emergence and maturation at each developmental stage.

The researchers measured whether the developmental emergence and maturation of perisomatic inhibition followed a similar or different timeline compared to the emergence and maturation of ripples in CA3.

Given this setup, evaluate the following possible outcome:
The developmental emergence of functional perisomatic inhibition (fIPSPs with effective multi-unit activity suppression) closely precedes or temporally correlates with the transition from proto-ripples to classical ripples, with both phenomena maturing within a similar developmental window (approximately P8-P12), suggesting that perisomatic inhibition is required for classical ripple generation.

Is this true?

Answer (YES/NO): YES